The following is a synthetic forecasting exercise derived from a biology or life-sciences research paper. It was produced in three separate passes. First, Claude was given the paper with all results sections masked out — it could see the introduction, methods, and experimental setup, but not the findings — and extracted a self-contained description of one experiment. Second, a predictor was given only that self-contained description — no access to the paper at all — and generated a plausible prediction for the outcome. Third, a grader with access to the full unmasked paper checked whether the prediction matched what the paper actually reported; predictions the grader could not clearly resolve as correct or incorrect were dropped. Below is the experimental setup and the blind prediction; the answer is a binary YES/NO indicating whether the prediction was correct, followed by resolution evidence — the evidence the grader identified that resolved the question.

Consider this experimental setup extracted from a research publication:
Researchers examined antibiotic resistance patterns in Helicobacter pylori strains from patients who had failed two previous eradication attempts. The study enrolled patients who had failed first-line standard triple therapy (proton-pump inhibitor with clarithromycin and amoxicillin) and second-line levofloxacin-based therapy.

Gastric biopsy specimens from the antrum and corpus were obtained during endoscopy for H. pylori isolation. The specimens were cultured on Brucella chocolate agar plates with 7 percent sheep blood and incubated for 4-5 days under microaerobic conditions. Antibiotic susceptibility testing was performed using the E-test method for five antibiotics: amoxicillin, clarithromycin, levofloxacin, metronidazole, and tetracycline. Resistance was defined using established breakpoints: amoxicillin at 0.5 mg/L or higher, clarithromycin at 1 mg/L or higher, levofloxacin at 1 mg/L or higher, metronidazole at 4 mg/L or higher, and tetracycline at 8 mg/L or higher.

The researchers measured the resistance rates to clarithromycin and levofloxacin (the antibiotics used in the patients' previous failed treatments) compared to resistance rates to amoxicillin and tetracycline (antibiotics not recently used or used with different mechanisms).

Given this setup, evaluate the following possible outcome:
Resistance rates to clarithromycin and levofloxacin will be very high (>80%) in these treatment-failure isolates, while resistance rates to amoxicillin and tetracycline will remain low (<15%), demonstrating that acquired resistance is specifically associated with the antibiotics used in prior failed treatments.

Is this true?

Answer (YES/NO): NO